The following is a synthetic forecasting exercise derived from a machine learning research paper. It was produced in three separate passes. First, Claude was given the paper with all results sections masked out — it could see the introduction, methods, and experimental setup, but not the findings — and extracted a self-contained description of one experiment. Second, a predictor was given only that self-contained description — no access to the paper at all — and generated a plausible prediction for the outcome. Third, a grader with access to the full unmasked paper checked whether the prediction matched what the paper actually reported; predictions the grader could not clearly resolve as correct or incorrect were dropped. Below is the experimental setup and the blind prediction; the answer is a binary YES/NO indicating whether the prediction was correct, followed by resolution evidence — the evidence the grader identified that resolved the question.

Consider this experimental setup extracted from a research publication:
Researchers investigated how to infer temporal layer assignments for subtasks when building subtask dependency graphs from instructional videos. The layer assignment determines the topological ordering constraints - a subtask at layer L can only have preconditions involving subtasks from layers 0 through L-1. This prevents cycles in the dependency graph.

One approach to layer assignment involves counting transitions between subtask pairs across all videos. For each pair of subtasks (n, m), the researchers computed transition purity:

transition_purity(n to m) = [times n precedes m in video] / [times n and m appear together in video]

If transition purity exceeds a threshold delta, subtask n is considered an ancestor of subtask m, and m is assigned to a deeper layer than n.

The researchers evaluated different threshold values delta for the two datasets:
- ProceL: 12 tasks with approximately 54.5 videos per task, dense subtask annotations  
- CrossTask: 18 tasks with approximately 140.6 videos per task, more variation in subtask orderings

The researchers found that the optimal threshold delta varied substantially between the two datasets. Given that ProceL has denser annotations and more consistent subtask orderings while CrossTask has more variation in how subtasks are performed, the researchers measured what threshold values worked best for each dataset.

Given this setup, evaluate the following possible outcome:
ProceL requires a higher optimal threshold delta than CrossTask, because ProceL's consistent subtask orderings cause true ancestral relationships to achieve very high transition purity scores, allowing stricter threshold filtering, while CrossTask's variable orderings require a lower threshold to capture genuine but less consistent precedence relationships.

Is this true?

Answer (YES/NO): YES